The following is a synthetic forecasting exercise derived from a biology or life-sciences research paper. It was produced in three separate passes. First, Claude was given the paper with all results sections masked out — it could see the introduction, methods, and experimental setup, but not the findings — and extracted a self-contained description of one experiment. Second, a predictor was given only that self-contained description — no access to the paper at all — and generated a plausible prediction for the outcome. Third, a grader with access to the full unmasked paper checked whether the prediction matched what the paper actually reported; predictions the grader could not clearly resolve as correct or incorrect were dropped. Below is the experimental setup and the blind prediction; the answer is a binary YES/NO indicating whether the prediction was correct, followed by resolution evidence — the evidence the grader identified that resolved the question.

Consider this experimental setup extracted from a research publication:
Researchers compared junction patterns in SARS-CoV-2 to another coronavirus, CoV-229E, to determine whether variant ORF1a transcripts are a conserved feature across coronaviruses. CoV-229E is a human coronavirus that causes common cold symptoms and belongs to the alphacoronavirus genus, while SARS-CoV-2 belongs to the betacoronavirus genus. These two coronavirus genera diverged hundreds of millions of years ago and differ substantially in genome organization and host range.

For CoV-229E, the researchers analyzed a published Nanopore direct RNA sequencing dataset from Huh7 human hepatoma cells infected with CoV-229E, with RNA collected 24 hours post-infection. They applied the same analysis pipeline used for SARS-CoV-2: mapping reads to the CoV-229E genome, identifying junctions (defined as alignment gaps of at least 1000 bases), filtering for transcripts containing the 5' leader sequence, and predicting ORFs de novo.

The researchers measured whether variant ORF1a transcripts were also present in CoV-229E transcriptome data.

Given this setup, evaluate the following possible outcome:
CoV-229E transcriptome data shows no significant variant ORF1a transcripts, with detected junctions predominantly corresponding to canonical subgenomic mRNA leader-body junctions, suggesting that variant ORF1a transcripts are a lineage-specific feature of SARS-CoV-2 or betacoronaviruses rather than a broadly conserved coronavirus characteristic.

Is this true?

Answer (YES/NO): NO